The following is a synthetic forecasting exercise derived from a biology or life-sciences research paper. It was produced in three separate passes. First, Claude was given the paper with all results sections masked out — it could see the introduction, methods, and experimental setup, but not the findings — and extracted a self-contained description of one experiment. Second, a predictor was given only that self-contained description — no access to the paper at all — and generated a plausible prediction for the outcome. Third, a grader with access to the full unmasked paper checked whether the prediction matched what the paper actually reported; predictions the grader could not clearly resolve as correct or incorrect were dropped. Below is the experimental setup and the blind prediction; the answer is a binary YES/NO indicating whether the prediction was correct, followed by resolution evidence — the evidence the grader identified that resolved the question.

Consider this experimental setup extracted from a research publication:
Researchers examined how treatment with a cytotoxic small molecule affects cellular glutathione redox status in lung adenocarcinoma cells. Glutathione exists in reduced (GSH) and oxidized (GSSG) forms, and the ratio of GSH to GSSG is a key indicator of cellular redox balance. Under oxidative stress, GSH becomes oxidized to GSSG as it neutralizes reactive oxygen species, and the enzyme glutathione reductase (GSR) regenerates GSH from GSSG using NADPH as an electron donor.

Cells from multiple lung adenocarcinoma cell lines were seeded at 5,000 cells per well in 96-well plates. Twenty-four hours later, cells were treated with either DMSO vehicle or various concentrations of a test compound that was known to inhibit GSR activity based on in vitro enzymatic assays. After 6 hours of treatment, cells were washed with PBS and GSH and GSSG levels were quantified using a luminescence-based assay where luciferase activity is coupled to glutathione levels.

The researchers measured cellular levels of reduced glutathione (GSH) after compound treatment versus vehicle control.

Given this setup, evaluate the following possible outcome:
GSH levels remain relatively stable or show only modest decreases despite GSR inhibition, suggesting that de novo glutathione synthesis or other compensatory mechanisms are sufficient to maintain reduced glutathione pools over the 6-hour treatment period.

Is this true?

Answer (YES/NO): NO